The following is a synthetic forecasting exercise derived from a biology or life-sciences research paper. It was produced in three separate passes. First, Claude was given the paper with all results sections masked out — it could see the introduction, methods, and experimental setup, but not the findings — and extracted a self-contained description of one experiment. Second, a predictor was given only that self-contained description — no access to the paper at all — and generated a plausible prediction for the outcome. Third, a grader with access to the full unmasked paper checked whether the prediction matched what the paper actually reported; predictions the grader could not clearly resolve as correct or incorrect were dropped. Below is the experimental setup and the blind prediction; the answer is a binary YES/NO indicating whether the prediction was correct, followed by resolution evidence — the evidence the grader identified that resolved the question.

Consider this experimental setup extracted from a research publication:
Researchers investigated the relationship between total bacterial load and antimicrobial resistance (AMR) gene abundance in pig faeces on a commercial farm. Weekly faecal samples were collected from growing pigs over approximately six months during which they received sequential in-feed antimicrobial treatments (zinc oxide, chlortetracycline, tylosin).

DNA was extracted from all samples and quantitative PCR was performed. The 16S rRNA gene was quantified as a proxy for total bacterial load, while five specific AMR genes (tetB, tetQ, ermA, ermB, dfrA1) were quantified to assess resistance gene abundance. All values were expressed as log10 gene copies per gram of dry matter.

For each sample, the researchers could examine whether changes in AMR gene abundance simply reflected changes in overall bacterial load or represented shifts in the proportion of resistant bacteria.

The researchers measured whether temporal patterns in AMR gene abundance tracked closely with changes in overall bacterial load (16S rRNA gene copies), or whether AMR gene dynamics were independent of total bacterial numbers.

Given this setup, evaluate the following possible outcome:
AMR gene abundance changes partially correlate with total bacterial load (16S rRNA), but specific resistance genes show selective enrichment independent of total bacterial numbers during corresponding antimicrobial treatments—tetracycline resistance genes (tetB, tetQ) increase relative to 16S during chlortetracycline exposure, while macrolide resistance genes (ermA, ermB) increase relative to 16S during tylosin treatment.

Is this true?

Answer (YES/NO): NO